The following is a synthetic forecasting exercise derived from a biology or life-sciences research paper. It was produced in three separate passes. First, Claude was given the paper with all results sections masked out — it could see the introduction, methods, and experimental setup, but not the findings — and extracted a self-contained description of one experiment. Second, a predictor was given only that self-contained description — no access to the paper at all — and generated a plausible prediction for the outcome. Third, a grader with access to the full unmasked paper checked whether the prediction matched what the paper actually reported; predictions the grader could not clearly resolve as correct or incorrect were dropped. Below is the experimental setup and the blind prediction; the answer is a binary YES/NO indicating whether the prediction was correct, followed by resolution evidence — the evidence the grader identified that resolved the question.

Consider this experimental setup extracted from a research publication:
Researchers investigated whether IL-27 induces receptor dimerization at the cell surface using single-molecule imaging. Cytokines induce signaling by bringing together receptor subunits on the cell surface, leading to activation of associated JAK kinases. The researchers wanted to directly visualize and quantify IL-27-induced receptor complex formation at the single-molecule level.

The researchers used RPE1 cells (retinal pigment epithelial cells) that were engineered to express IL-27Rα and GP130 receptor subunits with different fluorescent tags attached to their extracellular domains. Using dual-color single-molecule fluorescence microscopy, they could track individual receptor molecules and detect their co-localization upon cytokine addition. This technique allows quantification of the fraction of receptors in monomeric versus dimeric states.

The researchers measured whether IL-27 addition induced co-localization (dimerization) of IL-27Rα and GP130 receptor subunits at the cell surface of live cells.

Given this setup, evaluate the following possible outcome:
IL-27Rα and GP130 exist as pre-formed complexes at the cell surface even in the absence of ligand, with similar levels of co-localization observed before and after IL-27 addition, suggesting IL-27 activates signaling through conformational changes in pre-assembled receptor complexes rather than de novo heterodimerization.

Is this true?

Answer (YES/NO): NO